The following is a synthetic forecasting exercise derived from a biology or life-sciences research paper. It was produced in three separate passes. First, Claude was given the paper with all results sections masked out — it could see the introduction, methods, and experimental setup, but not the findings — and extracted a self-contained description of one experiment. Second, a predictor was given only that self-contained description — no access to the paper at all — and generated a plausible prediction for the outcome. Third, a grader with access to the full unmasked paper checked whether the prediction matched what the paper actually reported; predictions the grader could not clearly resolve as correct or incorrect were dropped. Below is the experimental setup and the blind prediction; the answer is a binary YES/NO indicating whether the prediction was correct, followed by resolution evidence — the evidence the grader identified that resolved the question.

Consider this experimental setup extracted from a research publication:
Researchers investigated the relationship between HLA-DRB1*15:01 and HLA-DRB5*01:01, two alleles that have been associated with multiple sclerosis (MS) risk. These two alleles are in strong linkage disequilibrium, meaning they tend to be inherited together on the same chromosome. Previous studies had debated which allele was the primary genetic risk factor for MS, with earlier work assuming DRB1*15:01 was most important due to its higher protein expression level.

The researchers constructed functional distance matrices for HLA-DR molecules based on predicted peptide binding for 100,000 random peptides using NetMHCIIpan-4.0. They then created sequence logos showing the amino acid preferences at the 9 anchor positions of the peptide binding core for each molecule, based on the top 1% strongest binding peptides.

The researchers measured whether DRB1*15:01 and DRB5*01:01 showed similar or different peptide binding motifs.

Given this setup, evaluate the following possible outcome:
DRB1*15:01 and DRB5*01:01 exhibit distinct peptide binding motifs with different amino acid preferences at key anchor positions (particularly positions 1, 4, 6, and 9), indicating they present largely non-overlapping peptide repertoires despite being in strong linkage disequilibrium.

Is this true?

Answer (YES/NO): NO